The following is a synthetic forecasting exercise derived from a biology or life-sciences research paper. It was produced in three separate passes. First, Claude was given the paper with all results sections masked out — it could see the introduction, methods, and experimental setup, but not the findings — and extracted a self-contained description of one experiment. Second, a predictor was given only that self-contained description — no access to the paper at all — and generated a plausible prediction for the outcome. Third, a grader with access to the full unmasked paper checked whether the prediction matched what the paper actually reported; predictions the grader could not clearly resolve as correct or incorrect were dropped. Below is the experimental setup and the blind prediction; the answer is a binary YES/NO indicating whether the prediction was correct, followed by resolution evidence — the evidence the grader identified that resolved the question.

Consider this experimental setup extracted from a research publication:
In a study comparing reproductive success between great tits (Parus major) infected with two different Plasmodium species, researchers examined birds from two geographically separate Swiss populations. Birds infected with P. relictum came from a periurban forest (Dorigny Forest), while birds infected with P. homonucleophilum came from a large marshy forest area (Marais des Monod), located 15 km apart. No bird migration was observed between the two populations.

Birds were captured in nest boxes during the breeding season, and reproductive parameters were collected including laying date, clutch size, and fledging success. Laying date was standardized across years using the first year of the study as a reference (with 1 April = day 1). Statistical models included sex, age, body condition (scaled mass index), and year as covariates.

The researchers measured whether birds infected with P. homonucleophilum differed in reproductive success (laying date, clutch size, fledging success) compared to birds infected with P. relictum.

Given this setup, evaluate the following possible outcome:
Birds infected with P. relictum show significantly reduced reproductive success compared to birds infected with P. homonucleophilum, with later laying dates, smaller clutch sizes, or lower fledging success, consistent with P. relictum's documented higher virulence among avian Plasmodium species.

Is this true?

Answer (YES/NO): YES